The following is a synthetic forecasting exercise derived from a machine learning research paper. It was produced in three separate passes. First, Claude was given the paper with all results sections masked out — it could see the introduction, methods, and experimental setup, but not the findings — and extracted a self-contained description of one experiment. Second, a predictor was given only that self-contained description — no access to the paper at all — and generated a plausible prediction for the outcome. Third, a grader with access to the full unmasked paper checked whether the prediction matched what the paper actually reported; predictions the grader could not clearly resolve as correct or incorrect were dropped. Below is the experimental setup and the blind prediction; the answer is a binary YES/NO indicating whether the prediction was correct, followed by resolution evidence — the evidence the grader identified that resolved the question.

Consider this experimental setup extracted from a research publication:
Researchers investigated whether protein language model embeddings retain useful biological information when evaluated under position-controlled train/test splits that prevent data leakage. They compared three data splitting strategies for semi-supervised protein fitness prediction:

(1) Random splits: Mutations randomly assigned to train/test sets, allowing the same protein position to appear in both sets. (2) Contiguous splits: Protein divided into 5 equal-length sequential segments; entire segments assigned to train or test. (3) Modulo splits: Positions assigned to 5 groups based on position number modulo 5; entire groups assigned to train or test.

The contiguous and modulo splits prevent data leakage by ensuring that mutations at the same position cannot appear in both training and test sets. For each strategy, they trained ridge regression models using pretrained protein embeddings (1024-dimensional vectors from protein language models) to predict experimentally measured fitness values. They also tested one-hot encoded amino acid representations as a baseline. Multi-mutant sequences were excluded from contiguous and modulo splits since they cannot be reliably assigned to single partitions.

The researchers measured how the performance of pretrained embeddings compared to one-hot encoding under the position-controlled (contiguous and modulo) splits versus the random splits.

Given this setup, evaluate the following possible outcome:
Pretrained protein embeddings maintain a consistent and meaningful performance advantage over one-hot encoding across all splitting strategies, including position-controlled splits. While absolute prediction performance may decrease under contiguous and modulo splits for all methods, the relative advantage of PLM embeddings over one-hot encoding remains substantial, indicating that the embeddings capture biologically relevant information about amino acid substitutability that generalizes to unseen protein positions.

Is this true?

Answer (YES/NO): NO